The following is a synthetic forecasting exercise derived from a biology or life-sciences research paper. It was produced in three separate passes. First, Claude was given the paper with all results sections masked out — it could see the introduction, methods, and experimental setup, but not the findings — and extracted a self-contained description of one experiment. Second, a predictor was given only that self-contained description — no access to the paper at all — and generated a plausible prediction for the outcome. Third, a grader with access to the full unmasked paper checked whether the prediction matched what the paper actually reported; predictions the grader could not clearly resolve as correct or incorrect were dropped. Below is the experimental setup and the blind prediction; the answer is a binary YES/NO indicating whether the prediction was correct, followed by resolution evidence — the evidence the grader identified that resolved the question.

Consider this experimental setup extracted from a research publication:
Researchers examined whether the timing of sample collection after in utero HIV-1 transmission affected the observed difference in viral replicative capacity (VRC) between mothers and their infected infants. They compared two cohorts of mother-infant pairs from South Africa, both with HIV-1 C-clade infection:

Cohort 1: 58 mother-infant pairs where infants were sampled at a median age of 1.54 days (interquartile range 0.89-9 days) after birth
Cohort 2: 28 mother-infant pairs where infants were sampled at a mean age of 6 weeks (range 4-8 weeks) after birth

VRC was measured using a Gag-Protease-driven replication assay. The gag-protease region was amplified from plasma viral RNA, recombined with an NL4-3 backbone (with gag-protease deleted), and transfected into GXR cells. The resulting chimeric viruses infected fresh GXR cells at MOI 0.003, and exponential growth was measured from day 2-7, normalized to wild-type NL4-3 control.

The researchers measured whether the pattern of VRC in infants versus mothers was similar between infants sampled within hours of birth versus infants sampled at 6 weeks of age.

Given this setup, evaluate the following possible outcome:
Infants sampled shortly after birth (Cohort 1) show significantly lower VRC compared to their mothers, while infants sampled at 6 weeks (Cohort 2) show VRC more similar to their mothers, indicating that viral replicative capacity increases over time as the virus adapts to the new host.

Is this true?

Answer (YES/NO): NO